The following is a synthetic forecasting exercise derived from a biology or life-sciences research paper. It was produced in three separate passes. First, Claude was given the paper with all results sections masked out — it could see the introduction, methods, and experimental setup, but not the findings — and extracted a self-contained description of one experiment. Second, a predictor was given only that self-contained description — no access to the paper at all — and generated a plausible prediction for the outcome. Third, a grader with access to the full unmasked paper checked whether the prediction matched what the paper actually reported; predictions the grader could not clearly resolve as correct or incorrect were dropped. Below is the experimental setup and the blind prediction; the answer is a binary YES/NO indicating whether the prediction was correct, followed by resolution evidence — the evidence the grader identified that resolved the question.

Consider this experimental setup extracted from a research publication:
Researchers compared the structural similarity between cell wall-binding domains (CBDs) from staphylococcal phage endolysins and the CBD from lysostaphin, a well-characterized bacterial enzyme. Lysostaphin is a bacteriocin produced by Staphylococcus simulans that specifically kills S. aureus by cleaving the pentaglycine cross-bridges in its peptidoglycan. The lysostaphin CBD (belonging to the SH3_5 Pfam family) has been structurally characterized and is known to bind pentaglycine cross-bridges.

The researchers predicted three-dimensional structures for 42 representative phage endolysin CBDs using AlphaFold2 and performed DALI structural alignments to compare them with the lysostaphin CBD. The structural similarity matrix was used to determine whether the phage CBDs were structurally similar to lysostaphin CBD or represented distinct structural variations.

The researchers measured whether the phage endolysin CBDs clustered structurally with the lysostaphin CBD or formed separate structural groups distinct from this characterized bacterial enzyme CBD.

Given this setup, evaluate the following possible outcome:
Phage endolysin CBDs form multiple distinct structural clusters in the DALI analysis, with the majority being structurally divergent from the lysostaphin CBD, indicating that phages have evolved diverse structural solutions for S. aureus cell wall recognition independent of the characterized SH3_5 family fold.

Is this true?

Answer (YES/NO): NO